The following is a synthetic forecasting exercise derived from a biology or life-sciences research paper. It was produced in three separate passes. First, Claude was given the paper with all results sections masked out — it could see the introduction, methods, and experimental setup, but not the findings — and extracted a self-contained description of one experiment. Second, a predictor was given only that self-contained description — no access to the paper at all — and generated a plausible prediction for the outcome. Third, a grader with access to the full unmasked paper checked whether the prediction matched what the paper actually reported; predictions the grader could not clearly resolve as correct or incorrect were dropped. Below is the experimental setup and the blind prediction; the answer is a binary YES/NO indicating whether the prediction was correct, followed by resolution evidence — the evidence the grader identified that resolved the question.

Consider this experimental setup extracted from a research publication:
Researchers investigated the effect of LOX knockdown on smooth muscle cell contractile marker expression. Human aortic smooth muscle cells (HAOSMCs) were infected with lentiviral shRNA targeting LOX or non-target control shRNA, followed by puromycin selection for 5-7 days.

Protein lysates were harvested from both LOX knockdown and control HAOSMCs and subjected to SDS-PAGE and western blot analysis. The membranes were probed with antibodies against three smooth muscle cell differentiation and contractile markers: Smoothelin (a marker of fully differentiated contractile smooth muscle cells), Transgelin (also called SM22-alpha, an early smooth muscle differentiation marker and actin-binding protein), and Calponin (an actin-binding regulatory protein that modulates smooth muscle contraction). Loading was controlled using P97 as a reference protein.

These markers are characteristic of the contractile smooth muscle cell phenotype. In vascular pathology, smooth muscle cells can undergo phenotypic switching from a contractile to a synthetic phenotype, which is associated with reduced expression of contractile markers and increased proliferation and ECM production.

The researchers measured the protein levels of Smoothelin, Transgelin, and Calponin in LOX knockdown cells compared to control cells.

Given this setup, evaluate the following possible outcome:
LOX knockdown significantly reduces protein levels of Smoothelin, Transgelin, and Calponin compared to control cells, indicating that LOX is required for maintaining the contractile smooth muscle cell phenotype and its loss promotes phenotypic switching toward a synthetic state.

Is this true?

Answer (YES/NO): NO